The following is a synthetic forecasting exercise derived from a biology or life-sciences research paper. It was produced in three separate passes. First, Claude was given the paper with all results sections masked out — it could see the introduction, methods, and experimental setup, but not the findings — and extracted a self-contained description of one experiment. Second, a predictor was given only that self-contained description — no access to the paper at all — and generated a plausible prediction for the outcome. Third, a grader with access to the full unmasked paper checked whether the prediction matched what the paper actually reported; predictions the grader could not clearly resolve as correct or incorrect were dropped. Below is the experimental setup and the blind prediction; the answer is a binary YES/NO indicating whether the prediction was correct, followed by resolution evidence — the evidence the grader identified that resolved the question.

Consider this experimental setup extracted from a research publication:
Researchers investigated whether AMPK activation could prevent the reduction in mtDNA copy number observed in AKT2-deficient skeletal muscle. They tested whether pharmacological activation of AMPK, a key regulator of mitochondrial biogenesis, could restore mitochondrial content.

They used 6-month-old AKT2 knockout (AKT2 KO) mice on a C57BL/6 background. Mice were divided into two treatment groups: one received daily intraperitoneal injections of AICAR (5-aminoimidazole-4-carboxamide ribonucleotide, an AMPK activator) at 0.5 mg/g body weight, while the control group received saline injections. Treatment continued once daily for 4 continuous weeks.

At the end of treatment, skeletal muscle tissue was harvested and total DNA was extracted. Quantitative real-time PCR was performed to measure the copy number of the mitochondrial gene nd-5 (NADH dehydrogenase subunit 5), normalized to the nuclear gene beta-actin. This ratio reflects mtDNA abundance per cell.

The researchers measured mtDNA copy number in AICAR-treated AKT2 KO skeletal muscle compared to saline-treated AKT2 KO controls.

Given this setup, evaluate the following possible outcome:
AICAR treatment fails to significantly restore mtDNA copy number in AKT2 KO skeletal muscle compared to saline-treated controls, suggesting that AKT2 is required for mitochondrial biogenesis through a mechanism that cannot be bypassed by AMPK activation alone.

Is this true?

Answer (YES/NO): NO